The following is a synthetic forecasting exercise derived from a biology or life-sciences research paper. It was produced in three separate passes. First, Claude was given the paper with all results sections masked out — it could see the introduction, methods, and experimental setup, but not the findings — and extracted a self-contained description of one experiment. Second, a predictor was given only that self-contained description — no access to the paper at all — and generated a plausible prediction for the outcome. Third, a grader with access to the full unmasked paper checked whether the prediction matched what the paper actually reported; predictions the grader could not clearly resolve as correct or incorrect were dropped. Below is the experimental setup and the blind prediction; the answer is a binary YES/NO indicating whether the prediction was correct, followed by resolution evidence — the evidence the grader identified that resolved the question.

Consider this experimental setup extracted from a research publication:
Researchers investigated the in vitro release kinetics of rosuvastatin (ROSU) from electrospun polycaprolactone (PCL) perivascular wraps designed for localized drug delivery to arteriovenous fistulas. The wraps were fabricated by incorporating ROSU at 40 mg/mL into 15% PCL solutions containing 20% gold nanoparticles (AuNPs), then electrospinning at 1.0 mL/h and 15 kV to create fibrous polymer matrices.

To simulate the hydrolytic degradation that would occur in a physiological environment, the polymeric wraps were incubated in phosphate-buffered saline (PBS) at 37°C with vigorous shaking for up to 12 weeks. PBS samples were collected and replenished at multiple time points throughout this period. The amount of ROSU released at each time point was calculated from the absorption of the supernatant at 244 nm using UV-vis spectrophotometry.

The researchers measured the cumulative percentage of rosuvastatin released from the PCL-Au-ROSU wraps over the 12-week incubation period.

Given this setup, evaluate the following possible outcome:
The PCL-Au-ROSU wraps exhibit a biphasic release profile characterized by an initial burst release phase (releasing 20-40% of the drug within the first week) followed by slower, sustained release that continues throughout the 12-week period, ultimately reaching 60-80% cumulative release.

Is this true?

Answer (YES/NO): NO